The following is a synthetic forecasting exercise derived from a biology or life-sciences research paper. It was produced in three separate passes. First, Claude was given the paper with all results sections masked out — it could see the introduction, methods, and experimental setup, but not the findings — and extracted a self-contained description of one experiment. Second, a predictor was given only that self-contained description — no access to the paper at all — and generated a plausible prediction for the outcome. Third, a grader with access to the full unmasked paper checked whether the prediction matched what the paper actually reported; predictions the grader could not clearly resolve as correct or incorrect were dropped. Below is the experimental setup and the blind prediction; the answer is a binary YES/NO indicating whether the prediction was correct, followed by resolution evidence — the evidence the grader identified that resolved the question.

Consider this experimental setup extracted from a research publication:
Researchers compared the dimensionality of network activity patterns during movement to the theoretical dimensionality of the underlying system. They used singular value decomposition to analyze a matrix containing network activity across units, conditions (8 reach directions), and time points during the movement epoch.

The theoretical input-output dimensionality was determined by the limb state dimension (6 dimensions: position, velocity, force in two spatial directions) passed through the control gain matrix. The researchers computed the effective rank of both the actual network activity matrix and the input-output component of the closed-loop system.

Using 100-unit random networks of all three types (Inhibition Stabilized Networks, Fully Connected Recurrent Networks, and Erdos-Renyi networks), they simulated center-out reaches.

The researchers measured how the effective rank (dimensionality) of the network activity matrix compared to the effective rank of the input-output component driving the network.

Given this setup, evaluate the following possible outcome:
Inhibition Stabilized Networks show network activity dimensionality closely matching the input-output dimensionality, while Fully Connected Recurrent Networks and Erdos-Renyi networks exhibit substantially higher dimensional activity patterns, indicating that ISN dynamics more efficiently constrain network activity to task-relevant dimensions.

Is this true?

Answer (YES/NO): NO